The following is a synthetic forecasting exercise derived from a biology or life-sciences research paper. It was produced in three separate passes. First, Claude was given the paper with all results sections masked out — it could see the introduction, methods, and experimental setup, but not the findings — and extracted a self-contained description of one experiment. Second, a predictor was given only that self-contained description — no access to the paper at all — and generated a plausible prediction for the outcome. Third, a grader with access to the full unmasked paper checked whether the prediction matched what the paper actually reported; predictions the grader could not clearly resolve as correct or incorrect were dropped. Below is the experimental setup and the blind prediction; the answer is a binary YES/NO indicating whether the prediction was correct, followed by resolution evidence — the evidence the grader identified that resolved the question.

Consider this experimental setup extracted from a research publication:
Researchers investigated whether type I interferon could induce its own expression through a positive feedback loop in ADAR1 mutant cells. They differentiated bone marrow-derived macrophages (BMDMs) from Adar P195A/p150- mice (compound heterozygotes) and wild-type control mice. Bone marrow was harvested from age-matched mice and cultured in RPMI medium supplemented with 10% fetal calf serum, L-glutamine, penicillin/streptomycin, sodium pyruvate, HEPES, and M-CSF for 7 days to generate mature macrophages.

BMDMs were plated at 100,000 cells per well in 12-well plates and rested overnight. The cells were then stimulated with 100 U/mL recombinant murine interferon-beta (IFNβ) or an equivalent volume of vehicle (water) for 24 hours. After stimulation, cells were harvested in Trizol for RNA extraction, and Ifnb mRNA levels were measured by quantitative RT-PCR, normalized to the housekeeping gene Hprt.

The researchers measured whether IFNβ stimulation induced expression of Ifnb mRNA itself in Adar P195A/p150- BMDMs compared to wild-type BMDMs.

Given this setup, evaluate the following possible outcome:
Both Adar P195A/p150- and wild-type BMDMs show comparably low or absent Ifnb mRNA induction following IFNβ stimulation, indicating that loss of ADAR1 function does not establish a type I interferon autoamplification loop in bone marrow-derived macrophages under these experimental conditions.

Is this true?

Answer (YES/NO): NO